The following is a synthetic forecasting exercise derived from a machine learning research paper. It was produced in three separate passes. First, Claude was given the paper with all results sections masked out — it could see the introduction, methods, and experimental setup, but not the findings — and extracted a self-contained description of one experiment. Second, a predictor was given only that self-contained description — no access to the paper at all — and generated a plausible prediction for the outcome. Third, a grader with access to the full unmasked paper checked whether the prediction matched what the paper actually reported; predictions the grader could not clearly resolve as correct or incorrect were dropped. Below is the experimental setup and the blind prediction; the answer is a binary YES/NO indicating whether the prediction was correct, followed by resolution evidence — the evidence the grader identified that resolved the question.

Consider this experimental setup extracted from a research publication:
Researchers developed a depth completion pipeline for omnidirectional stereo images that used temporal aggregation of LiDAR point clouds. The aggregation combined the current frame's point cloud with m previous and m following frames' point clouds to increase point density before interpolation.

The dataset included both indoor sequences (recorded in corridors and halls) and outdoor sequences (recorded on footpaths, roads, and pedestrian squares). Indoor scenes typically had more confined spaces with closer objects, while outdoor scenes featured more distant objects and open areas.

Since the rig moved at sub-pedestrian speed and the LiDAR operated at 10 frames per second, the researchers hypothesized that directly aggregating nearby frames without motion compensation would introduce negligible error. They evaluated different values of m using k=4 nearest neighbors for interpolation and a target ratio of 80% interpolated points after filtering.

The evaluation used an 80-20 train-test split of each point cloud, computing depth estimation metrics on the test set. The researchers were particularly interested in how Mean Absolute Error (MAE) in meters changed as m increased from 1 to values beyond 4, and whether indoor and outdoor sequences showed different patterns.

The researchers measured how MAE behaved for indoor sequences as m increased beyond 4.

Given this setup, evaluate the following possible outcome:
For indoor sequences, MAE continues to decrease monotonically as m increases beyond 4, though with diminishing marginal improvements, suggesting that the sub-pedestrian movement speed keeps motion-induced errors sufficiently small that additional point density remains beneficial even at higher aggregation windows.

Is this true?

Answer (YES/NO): NO